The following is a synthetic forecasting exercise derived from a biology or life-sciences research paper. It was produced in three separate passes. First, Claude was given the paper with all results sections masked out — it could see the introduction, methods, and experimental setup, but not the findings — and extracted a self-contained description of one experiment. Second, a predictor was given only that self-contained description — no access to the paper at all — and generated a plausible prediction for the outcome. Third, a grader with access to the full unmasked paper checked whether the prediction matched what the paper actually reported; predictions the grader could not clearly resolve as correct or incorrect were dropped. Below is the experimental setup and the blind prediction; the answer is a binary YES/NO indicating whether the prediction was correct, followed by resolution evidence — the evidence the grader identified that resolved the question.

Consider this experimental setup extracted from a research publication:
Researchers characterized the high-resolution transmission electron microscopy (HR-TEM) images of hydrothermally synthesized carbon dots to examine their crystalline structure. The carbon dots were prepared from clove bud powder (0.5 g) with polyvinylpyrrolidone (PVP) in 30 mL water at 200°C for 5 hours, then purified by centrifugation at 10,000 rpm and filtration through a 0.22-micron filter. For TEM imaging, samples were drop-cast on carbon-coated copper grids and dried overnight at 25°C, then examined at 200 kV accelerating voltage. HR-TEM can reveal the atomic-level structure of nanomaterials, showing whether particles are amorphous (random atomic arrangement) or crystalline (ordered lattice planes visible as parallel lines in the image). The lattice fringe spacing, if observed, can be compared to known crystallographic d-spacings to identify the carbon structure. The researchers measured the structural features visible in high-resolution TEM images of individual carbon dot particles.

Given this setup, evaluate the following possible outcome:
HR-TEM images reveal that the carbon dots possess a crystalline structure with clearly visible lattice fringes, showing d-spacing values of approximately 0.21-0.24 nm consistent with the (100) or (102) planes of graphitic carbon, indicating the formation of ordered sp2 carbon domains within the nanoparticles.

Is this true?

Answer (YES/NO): NO